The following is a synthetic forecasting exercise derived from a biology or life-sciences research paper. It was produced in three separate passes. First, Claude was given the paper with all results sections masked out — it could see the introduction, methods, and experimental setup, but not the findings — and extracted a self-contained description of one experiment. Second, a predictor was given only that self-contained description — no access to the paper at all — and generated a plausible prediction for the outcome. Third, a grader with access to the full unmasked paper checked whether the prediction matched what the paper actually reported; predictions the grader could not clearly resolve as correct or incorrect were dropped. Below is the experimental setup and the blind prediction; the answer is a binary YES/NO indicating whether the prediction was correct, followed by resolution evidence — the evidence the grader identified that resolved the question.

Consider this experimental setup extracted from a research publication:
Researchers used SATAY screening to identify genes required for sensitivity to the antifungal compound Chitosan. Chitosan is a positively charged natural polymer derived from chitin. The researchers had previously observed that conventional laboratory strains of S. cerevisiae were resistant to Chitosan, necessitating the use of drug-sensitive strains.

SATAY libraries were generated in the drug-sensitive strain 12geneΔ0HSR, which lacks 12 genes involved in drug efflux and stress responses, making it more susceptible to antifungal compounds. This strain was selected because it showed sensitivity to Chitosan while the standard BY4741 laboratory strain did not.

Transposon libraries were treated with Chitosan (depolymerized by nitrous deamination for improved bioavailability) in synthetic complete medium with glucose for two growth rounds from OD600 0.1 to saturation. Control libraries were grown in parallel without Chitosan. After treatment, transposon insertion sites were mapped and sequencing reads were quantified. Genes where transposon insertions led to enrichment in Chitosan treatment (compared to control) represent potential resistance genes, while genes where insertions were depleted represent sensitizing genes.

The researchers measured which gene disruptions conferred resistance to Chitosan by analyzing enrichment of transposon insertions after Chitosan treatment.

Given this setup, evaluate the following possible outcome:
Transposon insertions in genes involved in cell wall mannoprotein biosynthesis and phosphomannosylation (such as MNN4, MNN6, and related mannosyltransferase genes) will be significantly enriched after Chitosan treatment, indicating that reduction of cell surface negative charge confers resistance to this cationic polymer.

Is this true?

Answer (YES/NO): YES